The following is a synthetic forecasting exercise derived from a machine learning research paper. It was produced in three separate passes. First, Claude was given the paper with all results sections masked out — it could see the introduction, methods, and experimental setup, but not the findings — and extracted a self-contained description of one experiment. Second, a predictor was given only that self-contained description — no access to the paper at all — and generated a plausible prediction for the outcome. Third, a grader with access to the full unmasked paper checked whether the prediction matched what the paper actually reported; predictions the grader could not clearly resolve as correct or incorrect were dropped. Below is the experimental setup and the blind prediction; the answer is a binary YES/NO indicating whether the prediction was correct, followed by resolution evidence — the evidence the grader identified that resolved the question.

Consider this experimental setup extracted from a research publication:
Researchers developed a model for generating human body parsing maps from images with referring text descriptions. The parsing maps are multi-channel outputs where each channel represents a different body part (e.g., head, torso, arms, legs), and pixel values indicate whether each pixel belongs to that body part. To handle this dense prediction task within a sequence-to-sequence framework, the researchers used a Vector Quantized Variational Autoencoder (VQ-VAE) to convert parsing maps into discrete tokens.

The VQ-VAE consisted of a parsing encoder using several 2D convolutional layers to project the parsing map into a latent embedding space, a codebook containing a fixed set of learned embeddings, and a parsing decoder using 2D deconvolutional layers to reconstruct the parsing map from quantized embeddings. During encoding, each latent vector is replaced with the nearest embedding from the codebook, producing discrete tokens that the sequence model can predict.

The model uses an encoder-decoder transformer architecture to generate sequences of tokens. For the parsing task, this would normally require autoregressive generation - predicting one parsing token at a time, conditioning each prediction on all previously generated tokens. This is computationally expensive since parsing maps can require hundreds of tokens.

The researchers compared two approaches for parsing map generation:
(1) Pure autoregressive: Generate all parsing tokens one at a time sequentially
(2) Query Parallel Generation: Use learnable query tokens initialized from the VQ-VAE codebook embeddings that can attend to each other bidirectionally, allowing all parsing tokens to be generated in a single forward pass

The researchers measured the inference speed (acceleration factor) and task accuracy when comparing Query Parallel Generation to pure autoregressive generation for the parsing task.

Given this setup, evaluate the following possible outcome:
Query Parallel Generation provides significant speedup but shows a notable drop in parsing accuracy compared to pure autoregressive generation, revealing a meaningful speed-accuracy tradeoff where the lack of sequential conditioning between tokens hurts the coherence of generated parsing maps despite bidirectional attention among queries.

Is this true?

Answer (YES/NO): NO